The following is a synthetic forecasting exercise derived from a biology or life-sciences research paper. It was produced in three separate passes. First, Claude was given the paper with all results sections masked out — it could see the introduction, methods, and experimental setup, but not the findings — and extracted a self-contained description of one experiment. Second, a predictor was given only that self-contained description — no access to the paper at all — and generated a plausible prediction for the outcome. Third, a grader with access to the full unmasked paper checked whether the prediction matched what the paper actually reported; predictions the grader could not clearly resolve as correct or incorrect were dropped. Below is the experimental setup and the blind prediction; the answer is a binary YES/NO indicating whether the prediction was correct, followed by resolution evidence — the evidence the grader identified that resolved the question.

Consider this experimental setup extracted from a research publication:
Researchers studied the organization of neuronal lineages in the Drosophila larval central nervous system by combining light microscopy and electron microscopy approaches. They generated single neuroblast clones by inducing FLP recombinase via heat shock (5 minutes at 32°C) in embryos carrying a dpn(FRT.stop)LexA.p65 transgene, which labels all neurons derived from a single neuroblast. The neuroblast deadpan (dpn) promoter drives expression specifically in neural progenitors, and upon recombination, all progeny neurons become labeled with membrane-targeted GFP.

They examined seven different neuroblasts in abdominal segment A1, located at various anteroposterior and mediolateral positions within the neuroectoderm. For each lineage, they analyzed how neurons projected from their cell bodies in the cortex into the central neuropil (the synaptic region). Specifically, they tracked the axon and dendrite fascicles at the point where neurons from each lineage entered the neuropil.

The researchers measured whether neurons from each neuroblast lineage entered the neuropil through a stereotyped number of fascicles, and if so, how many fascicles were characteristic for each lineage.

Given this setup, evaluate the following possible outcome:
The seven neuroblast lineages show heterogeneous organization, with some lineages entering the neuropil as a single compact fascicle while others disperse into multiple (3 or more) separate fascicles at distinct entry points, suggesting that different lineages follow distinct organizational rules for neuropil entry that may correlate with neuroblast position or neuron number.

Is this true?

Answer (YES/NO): NO